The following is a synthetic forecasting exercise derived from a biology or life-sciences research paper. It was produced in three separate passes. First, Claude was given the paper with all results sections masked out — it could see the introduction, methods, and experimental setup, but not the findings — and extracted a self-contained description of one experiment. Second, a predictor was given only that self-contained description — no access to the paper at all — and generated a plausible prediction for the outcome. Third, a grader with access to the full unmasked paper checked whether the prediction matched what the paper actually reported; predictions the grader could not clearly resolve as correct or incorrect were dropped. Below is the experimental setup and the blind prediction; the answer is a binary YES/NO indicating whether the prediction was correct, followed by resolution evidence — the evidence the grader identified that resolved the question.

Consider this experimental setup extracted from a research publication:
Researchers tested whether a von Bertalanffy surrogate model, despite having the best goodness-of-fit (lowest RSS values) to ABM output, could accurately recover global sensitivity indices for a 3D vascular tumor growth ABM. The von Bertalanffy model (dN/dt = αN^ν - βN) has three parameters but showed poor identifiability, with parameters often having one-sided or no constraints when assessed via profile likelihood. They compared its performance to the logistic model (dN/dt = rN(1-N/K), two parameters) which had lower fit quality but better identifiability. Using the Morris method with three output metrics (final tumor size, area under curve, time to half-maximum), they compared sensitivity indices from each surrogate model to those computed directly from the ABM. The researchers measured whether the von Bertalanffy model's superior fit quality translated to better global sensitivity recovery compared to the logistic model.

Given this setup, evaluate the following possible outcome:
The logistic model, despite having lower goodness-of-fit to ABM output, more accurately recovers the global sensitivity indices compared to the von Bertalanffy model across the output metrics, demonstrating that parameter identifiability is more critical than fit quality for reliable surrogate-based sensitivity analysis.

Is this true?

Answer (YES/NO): YES